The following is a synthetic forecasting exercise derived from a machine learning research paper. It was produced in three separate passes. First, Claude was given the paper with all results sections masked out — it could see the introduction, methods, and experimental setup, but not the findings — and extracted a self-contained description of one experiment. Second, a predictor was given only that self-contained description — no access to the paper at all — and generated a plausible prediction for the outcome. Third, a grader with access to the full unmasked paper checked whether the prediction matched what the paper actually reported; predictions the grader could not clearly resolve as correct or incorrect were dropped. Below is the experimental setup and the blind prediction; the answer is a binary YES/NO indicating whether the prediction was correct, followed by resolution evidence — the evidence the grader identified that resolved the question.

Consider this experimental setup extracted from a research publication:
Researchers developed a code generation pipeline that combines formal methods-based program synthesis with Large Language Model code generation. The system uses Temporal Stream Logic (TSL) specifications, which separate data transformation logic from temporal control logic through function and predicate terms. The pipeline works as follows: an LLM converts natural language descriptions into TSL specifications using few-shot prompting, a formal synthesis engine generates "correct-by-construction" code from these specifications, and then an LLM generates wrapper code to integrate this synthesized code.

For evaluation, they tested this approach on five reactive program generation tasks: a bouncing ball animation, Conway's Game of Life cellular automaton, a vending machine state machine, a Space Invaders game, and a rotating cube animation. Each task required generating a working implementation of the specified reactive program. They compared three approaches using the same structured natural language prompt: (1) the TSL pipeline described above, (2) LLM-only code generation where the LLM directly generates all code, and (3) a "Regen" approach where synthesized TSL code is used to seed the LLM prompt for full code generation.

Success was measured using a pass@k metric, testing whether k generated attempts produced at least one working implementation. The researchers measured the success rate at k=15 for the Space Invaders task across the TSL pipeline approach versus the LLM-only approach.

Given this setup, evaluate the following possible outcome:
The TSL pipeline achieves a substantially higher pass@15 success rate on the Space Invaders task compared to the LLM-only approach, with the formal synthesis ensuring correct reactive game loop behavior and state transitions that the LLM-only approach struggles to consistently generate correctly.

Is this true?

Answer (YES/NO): NO